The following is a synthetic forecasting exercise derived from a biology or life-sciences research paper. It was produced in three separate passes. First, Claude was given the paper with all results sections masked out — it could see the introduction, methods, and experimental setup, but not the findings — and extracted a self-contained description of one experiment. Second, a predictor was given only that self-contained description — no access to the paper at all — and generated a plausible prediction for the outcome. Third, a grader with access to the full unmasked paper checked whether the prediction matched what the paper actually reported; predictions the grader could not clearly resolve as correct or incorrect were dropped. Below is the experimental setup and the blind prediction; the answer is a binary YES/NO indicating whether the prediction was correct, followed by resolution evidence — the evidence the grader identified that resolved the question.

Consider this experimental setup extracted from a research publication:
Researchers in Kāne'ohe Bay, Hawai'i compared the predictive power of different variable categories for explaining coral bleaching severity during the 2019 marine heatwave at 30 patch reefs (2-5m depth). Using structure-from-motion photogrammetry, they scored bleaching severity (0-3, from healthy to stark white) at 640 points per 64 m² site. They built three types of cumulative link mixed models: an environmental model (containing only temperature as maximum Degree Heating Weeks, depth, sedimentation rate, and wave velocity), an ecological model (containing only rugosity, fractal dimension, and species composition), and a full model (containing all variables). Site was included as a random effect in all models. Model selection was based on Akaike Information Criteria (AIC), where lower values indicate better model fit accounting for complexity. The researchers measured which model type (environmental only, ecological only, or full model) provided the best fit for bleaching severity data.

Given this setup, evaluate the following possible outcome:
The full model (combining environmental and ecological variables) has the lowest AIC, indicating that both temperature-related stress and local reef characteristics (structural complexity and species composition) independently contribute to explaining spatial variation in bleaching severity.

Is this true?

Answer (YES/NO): NO